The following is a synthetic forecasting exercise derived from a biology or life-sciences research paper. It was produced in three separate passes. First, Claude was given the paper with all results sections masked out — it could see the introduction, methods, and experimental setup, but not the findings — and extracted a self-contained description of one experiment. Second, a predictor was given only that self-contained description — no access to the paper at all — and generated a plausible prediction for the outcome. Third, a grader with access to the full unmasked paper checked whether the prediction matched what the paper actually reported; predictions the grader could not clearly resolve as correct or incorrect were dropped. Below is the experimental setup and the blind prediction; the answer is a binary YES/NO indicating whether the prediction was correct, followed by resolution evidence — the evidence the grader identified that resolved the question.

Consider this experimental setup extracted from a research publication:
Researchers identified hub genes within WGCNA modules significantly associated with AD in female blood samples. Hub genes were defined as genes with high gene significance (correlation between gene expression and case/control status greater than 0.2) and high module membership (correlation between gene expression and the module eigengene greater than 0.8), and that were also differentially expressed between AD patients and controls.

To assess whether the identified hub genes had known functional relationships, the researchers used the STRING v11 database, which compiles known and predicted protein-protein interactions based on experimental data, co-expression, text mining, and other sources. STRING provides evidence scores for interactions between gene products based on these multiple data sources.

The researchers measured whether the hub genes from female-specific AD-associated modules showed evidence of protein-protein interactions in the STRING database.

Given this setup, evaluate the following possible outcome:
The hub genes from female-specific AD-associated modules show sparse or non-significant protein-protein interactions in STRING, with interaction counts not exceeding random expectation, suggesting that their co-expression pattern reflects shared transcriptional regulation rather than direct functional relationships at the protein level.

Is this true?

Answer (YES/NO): NO